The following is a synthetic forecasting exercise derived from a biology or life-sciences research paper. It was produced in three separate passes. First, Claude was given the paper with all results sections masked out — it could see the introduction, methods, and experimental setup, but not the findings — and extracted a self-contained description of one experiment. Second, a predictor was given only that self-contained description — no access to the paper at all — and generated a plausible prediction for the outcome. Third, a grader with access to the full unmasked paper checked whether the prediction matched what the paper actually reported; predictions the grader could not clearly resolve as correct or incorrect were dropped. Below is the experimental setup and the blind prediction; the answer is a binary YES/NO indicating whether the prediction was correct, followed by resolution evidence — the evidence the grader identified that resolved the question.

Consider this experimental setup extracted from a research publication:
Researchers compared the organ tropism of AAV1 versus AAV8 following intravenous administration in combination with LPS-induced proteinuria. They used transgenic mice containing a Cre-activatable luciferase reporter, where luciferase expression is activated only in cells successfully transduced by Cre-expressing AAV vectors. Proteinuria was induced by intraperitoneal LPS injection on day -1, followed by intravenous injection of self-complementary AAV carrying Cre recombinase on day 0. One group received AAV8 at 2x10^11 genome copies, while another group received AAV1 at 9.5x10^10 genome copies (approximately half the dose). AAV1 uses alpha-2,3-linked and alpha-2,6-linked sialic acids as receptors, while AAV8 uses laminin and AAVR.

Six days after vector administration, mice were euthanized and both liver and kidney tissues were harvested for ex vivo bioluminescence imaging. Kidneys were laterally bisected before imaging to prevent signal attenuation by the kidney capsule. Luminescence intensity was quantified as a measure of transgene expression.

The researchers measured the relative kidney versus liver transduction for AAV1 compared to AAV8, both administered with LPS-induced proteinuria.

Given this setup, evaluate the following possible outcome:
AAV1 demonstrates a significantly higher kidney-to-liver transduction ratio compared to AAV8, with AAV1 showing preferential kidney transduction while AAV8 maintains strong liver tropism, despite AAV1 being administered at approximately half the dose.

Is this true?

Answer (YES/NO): YES